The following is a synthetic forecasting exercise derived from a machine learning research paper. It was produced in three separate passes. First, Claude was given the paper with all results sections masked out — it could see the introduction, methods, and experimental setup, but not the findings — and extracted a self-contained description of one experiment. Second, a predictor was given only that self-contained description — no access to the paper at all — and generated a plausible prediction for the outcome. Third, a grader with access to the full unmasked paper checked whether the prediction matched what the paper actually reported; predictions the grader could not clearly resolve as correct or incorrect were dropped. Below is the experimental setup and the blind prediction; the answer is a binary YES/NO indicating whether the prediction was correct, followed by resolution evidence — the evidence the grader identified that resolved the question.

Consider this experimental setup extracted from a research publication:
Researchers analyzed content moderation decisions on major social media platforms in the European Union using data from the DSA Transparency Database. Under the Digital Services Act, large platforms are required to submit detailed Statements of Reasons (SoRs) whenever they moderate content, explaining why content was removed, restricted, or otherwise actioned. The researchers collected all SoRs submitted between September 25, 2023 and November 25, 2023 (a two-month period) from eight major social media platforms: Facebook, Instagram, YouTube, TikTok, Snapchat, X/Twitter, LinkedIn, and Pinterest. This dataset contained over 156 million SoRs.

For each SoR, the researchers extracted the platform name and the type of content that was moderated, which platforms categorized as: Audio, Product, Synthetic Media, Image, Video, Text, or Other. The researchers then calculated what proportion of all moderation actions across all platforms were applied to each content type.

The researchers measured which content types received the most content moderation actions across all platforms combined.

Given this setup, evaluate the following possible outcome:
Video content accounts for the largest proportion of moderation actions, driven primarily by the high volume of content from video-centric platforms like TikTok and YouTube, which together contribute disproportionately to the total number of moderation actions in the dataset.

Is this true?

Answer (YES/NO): NO